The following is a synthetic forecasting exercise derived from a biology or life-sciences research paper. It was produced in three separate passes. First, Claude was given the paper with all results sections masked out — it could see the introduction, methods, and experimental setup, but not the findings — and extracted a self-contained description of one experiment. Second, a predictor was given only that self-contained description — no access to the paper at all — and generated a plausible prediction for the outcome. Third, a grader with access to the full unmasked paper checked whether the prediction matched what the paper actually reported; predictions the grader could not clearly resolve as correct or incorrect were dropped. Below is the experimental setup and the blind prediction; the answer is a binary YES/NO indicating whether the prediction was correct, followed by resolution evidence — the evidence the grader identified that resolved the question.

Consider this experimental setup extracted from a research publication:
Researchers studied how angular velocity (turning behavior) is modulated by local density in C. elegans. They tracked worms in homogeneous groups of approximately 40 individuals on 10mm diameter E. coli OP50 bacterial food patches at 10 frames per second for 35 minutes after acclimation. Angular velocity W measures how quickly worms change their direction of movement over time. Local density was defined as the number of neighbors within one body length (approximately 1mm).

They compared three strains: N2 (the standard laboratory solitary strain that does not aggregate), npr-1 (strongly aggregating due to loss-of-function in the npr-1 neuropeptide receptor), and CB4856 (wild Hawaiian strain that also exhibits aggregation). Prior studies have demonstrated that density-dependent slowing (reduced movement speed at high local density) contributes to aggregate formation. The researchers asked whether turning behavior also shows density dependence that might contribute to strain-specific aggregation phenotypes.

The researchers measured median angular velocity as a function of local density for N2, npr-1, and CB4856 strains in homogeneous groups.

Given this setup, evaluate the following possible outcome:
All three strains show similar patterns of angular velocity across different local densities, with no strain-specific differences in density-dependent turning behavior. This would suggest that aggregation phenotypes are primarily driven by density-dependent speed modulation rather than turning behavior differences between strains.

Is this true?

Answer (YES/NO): NO